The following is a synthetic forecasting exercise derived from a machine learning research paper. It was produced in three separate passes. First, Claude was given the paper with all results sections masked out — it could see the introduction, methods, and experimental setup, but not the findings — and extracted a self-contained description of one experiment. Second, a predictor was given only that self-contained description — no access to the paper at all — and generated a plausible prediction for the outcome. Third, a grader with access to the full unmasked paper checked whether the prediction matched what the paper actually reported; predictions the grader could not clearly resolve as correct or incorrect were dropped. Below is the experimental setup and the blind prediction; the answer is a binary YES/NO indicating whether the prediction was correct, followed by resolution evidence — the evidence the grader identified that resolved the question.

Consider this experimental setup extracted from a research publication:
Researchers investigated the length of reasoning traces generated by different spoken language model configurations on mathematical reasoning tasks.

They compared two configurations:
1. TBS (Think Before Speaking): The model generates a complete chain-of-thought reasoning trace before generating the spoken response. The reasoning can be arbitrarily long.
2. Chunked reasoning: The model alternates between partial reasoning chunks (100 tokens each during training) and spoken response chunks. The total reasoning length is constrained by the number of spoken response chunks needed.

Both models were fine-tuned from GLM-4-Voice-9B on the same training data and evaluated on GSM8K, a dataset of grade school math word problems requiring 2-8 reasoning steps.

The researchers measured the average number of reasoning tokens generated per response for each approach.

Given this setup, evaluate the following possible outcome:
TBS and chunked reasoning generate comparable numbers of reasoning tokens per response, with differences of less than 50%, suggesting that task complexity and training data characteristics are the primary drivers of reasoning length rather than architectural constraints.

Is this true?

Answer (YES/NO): YES